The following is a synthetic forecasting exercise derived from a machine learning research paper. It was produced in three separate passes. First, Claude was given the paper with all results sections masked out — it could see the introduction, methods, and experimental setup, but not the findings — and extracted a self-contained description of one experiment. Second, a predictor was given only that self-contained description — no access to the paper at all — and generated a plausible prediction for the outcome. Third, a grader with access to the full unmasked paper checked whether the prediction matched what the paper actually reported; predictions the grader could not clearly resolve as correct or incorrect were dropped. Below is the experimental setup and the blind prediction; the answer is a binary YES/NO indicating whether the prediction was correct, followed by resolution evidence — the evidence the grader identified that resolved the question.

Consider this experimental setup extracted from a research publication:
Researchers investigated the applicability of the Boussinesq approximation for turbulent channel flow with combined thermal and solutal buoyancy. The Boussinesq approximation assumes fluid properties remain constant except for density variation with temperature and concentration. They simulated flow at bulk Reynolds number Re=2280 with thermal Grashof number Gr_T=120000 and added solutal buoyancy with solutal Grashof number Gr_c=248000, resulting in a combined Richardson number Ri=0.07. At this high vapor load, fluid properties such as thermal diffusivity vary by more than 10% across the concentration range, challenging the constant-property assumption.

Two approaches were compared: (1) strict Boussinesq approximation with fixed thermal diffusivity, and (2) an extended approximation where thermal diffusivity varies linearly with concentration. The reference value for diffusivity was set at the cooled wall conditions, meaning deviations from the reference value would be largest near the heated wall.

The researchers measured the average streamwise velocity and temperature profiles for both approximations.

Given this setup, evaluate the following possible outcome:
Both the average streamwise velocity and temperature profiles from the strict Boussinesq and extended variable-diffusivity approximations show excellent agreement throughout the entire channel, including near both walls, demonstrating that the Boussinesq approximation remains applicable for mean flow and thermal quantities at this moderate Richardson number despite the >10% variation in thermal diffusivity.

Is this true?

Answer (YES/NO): NO